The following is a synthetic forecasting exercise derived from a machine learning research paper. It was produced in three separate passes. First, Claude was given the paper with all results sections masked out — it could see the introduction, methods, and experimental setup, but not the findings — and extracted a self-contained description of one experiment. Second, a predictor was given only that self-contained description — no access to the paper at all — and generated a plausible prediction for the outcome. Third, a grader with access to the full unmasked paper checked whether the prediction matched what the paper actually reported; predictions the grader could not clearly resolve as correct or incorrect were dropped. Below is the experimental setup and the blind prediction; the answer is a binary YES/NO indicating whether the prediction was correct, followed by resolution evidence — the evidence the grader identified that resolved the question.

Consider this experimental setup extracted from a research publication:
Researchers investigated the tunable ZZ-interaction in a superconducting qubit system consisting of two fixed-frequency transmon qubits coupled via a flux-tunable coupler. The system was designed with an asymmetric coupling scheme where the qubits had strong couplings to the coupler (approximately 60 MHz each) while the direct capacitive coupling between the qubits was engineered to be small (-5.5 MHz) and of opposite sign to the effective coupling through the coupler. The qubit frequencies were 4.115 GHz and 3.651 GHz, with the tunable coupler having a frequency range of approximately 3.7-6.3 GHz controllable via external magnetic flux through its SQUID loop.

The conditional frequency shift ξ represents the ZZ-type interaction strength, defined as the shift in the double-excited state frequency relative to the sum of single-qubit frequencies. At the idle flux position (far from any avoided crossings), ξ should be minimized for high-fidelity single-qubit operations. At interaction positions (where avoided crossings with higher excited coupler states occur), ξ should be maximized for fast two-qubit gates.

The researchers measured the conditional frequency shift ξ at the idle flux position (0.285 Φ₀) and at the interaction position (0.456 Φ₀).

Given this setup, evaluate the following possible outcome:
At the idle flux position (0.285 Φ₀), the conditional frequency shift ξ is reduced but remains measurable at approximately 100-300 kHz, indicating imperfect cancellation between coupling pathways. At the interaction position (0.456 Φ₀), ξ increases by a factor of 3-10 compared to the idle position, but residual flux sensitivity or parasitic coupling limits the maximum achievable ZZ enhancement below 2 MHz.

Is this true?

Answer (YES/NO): NO